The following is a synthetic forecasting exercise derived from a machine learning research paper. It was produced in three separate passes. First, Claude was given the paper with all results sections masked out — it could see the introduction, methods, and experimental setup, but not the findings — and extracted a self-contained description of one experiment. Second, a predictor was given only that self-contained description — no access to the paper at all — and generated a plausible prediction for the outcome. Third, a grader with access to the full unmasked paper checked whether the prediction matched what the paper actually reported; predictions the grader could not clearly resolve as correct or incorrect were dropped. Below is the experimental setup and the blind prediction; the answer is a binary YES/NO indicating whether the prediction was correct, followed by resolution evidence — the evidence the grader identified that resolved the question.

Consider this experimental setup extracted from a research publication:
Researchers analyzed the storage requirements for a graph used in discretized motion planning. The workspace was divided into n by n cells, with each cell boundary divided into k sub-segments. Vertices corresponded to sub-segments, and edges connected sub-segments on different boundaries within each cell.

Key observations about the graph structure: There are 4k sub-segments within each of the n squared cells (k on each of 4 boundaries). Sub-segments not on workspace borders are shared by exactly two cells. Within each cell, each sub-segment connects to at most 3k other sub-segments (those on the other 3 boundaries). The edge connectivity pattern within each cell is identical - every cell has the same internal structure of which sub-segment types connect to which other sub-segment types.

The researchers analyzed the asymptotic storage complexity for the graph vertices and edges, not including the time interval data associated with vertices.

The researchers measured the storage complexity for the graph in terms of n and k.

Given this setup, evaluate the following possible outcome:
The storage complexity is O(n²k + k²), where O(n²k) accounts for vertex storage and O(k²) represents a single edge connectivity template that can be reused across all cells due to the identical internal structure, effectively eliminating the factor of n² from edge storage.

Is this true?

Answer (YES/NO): YES